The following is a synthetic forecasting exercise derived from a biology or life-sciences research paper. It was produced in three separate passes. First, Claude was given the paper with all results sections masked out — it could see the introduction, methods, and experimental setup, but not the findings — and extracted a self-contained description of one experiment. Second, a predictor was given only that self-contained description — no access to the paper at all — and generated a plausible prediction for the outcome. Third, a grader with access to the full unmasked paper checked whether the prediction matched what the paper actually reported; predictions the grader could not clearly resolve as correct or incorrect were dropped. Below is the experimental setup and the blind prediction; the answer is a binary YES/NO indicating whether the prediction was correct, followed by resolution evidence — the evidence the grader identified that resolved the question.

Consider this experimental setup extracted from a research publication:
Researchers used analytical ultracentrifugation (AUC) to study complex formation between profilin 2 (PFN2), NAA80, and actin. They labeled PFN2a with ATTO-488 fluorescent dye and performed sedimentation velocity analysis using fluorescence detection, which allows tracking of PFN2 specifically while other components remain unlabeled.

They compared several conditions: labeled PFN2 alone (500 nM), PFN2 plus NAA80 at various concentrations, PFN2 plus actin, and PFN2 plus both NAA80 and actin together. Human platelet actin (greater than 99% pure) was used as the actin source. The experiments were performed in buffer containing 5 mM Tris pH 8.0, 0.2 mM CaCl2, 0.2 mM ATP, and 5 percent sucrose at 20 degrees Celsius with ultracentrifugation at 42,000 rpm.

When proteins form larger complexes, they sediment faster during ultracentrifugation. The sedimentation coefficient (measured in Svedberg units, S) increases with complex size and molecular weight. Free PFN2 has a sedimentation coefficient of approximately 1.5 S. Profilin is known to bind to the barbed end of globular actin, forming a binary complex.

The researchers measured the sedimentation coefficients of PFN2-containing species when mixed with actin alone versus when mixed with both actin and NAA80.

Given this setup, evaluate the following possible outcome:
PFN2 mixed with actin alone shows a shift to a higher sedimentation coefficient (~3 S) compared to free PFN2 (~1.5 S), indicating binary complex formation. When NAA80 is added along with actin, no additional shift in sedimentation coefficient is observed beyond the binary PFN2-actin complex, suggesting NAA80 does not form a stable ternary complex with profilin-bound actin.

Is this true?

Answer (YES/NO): NO